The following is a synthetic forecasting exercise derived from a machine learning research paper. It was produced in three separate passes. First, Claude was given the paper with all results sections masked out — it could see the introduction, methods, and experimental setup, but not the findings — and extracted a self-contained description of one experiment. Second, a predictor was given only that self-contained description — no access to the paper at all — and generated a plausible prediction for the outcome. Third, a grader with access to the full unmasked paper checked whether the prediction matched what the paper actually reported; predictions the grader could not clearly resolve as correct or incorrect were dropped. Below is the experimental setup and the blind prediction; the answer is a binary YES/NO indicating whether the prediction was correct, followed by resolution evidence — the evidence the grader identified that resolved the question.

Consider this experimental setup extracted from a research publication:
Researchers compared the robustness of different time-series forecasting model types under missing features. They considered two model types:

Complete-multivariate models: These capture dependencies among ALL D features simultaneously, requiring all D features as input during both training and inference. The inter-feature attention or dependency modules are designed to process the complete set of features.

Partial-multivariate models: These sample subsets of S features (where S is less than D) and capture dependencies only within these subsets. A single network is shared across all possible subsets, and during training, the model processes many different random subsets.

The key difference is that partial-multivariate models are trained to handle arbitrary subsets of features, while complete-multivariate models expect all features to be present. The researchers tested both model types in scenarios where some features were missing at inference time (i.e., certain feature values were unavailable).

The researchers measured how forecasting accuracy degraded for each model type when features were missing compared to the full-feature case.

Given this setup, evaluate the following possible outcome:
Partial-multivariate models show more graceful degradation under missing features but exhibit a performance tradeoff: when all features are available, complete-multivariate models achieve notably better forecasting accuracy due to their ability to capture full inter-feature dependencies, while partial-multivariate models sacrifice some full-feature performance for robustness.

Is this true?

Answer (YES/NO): NO